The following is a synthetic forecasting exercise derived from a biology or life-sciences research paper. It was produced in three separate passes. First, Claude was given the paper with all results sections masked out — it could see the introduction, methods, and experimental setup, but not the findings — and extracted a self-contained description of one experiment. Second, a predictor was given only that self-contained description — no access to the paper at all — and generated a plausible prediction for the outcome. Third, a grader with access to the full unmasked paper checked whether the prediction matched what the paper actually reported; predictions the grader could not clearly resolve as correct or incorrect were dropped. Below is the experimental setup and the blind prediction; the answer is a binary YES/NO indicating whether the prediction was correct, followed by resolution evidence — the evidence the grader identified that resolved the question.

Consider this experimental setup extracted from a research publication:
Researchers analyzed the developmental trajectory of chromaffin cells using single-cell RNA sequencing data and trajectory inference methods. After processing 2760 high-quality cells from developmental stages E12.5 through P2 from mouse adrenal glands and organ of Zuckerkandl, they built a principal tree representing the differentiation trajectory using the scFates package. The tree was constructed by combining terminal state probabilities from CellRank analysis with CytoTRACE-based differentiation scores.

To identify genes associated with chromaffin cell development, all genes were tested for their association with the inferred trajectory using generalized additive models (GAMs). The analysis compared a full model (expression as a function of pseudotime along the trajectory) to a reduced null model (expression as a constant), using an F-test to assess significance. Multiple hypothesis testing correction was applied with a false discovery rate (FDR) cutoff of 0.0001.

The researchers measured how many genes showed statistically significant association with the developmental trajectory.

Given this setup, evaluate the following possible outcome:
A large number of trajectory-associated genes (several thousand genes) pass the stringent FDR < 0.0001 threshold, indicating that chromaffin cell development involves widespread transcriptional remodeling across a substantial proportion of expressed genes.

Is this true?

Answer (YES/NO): YES